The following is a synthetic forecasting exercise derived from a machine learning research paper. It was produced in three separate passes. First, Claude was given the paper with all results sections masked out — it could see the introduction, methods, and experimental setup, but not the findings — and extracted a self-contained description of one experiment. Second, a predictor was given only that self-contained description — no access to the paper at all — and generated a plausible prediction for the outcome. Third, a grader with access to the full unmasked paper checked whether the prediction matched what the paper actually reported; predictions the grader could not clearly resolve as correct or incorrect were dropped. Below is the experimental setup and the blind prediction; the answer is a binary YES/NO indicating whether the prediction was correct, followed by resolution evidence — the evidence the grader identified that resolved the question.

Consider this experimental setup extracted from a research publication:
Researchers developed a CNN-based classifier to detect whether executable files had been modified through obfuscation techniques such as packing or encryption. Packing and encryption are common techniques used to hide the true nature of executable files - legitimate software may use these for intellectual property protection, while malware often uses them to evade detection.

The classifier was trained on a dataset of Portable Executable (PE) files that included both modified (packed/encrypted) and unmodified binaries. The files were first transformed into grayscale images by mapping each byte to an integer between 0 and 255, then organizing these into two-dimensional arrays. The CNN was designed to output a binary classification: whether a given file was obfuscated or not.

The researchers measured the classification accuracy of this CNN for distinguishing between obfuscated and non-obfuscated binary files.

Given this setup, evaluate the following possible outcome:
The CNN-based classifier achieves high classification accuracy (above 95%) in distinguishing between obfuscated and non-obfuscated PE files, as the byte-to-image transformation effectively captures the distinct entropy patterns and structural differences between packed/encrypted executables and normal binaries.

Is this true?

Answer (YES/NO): NO